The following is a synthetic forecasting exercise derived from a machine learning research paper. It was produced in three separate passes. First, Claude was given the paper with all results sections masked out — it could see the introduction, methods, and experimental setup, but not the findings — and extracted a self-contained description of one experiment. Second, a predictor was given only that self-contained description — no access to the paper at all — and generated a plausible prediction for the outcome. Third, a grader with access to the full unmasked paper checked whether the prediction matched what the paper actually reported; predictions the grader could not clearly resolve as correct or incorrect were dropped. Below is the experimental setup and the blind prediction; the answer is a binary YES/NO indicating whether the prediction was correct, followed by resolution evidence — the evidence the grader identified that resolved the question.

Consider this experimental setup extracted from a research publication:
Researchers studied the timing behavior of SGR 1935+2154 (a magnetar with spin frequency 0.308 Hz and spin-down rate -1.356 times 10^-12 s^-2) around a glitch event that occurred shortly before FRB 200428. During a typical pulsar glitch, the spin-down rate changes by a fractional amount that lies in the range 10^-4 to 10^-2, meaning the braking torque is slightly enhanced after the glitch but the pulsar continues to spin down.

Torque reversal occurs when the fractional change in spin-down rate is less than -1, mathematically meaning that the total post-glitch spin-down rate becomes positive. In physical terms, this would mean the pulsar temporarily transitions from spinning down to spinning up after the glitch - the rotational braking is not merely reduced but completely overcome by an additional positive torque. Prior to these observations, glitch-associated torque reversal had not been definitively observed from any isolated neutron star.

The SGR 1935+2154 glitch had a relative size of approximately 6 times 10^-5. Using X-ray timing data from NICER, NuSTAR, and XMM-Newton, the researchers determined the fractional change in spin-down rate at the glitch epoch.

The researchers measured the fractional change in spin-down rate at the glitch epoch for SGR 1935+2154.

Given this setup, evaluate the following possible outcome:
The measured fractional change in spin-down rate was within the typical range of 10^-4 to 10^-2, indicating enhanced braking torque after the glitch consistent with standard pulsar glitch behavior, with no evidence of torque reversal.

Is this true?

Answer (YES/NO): NO